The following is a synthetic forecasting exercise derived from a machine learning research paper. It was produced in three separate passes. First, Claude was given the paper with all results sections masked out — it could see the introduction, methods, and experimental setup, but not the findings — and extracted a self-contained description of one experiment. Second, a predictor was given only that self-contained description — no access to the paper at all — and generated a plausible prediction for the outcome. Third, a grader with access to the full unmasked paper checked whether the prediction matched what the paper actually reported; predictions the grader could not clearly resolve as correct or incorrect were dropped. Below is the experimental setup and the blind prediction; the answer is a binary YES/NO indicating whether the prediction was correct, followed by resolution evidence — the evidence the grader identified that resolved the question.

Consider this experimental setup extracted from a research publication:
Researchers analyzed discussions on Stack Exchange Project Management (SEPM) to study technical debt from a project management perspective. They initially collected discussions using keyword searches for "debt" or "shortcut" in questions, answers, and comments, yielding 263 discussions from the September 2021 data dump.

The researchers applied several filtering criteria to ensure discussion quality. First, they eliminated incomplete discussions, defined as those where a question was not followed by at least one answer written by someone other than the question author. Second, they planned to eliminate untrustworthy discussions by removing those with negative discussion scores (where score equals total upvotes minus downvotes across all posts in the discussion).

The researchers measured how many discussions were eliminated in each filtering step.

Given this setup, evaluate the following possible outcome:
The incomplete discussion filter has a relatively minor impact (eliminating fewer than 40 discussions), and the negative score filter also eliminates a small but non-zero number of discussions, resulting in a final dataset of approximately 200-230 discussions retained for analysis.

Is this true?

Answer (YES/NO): NO